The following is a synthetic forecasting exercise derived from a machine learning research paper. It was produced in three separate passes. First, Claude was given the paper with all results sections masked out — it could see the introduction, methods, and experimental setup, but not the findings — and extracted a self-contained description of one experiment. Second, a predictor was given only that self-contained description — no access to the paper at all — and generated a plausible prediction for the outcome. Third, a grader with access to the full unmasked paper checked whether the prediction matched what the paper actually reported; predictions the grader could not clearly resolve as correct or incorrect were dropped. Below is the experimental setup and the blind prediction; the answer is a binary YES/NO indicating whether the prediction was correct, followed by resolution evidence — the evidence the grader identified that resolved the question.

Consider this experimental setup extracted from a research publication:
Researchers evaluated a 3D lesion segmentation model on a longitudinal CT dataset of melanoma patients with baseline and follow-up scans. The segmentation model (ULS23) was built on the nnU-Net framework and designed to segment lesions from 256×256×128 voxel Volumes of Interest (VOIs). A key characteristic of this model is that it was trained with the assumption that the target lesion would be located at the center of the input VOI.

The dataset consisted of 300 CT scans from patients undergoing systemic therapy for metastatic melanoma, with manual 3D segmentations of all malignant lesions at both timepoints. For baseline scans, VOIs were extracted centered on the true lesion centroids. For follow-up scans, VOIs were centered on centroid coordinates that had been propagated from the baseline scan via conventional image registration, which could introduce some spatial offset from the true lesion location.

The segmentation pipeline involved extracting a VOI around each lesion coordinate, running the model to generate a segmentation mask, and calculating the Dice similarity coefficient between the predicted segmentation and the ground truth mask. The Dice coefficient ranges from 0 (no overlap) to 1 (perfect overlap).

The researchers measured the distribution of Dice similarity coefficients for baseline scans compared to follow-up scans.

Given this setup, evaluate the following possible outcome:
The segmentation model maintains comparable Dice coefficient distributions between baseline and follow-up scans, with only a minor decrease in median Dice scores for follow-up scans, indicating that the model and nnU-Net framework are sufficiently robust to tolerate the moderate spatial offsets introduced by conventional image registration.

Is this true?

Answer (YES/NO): NO